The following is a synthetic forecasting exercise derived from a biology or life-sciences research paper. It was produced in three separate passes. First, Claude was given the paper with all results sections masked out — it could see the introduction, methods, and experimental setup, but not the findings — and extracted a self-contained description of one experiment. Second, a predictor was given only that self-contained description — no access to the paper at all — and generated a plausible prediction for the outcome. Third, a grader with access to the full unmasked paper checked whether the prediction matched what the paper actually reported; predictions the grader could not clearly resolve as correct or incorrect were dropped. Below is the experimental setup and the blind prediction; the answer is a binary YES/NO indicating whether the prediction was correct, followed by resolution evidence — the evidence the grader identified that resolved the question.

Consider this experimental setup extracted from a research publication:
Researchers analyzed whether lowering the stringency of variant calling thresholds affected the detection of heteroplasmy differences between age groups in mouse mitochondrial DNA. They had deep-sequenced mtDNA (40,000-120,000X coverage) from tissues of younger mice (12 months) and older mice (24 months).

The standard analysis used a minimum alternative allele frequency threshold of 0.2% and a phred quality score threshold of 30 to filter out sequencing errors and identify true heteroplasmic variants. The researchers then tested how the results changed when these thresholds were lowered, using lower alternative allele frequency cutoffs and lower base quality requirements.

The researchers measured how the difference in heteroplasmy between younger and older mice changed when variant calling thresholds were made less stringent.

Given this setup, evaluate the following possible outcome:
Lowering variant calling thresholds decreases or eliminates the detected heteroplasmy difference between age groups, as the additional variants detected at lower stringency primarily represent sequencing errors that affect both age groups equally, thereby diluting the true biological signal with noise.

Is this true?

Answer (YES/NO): YES